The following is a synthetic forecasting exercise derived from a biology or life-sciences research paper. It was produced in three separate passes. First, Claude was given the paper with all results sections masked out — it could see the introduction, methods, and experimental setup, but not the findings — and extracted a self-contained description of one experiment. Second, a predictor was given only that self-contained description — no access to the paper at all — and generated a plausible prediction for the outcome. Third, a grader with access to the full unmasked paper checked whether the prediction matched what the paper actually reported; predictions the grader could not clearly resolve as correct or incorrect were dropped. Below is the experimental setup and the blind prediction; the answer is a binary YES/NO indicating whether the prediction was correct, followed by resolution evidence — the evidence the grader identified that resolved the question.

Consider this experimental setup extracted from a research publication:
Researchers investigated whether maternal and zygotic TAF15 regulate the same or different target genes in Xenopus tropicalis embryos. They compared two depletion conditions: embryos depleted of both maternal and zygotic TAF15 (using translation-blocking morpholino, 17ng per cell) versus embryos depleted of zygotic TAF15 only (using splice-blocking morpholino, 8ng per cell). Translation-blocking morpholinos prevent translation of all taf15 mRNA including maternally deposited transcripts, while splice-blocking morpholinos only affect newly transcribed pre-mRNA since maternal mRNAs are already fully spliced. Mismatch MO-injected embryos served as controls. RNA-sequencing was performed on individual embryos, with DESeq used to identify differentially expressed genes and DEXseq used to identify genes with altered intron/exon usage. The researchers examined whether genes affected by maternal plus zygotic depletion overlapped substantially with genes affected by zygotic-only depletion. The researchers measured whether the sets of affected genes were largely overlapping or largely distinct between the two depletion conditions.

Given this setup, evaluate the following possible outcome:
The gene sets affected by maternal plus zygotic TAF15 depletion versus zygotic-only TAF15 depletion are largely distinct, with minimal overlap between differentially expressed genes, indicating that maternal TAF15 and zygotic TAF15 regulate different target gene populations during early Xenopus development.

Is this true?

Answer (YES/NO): NO